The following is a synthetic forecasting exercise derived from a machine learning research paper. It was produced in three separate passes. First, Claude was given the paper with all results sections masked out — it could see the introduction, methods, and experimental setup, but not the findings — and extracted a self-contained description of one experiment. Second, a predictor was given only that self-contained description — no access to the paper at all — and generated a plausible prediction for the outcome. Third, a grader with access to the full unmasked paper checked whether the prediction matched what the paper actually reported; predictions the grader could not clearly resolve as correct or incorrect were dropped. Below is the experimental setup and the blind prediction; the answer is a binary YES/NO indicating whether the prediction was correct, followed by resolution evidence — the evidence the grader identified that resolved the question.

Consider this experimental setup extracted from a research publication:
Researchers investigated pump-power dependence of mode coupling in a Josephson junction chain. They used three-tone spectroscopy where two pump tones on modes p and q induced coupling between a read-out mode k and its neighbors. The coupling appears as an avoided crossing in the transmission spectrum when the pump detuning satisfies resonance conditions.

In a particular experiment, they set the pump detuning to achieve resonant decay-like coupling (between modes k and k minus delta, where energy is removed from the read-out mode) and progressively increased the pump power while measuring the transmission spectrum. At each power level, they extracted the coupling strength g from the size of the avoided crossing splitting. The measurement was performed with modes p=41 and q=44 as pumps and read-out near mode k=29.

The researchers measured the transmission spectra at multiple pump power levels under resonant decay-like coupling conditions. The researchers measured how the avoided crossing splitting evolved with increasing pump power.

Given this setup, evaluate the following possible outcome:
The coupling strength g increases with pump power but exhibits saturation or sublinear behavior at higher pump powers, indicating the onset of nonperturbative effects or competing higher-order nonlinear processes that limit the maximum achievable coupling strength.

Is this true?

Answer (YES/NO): NO